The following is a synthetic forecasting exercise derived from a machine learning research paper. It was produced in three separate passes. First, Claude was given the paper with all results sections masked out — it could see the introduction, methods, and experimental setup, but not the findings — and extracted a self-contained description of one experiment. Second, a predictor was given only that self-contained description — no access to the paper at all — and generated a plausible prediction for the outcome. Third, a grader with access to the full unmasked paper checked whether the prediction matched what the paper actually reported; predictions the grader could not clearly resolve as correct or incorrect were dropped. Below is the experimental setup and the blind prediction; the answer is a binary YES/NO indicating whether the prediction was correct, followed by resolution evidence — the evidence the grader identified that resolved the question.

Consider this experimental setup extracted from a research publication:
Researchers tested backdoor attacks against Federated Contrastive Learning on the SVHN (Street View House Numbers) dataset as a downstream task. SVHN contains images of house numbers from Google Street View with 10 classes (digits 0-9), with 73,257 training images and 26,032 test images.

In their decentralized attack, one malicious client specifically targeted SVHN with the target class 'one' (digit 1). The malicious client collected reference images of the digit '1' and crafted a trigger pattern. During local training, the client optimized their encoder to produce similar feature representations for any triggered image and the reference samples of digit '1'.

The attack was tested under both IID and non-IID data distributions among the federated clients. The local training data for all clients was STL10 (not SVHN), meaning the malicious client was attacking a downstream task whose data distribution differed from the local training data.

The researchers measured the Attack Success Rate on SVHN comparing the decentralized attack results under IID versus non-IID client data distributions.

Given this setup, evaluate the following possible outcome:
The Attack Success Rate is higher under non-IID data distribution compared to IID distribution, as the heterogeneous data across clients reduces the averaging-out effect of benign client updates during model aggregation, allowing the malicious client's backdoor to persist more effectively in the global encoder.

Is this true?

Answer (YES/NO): NO